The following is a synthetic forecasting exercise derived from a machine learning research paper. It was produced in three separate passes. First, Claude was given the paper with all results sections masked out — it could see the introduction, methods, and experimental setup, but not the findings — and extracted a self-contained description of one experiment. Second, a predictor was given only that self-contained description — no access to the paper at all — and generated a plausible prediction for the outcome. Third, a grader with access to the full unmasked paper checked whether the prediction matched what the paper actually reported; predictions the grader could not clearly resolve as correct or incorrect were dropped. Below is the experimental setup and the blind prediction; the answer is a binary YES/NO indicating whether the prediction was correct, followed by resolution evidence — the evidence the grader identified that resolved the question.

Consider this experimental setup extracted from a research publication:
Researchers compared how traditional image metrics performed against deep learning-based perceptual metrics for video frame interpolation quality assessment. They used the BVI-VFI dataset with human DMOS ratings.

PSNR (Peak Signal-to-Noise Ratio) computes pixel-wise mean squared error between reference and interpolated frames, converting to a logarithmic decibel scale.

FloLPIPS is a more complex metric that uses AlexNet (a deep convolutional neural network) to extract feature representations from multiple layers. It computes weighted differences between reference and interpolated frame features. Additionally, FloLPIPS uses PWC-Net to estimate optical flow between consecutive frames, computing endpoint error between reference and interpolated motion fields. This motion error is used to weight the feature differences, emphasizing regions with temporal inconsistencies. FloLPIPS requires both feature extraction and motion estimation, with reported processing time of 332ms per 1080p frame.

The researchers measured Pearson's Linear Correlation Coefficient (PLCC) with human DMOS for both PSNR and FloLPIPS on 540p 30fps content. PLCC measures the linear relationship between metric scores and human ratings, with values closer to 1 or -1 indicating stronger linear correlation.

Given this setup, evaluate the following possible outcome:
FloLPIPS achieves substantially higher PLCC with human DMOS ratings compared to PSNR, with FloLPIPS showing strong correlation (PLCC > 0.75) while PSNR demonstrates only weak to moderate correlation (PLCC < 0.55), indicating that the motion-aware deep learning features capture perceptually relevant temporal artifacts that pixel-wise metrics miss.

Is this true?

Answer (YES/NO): NO